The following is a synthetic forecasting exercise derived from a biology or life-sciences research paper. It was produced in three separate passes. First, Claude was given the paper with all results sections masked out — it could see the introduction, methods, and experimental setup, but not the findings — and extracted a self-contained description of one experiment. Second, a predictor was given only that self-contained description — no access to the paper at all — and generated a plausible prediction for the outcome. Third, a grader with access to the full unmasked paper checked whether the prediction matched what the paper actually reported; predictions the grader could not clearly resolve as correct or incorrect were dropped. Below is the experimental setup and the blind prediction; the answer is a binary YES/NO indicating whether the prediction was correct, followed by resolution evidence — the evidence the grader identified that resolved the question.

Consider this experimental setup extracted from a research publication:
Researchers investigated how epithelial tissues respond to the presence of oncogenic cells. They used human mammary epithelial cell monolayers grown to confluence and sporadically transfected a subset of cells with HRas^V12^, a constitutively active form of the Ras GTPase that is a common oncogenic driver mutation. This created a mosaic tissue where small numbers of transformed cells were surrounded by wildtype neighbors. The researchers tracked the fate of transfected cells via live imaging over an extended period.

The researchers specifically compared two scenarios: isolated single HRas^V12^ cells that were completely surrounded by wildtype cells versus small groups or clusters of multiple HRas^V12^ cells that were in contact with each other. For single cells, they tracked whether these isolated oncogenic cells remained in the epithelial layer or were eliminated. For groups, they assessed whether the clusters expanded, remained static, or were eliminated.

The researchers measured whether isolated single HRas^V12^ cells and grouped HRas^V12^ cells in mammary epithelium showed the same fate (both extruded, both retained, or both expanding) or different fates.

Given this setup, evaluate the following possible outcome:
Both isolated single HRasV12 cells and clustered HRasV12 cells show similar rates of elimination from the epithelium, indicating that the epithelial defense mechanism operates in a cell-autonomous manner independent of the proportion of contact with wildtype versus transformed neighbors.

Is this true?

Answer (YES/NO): NO